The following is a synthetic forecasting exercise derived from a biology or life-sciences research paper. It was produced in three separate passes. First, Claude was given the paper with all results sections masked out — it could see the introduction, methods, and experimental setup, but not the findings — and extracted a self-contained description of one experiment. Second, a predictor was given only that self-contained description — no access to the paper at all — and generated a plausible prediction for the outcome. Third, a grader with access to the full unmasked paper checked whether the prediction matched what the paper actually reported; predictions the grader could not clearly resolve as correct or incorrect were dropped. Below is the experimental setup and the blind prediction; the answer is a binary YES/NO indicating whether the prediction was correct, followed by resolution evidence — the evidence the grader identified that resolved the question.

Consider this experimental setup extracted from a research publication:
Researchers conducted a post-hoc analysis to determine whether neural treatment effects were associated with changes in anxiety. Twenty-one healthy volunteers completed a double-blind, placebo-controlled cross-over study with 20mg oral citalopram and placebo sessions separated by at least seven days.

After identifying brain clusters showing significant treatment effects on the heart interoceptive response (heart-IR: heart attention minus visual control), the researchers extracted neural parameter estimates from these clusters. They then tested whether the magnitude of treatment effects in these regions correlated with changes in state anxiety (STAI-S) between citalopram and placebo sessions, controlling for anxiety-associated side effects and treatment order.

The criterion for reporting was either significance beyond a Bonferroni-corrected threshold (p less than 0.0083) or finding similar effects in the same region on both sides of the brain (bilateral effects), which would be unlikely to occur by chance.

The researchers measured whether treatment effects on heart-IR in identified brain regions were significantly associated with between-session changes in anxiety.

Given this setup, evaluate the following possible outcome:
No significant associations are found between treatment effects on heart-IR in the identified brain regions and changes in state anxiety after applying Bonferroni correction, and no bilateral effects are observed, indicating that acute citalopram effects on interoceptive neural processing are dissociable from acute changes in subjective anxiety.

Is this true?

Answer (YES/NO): NO